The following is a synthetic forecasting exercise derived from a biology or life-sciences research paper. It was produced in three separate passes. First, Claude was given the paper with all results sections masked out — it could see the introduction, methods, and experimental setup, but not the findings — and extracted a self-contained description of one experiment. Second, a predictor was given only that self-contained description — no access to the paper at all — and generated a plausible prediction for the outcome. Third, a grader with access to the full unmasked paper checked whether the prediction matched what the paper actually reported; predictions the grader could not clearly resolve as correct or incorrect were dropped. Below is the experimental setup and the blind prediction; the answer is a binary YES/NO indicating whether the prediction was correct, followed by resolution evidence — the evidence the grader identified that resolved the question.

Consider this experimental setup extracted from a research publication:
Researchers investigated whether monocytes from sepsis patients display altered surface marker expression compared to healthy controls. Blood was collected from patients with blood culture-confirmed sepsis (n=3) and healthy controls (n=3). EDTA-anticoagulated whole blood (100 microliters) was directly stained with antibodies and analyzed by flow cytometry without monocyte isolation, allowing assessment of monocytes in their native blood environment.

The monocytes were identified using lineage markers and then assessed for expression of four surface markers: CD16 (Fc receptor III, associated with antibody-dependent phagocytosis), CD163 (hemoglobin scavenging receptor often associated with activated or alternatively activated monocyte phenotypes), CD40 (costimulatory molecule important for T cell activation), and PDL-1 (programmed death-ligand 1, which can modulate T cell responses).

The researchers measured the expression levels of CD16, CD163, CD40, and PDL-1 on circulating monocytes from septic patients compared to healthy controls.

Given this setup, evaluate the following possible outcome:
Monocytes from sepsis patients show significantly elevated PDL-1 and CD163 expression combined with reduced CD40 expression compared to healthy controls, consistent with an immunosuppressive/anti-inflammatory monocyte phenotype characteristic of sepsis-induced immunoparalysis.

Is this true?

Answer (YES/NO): NO